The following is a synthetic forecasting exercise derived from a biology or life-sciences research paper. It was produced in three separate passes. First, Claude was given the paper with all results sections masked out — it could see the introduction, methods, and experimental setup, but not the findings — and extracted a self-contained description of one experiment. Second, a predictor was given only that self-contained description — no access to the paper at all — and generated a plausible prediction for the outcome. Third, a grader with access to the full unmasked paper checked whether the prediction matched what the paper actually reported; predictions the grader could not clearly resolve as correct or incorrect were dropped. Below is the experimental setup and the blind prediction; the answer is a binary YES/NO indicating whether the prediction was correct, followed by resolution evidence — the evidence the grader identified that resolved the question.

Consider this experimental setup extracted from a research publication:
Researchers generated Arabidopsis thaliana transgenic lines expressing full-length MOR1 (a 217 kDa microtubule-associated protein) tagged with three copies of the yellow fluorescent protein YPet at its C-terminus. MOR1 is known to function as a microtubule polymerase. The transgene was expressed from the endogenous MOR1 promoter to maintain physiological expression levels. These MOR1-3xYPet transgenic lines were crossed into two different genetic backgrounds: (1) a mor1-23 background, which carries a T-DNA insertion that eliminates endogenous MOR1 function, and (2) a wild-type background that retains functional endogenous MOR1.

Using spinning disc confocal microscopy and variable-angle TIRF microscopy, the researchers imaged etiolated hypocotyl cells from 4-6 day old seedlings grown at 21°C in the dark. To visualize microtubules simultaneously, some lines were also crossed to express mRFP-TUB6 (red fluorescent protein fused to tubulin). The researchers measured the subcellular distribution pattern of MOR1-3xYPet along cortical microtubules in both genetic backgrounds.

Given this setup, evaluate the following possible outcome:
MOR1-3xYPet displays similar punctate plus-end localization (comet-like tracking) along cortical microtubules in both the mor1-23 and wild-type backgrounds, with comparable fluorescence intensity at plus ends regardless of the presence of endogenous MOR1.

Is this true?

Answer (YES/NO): NO